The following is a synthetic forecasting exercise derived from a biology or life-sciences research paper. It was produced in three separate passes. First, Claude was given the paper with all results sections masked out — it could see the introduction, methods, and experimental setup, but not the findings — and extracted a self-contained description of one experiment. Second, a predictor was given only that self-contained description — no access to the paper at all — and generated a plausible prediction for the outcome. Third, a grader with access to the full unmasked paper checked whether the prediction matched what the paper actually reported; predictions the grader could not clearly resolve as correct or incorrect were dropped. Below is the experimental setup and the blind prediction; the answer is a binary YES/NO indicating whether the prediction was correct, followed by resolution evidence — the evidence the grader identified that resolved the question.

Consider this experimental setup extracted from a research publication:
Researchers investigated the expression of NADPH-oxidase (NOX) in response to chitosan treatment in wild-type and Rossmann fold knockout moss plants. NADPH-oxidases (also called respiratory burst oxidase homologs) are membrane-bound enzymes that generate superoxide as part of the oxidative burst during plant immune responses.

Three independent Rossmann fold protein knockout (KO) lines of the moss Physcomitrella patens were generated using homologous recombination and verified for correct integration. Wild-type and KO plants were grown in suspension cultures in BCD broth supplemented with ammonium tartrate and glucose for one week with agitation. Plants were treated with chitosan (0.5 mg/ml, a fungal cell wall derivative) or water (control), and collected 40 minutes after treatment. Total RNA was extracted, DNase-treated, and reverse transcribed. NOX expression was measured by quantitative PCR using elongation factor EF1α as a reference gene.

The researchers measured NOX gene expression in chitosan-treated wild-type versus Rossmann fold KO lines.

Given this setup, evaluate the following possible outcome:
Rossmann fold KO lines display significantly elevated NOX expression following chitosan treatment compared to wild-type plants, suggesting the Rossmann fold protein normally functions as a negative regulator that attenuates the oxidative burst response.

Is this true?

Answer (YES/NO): NO